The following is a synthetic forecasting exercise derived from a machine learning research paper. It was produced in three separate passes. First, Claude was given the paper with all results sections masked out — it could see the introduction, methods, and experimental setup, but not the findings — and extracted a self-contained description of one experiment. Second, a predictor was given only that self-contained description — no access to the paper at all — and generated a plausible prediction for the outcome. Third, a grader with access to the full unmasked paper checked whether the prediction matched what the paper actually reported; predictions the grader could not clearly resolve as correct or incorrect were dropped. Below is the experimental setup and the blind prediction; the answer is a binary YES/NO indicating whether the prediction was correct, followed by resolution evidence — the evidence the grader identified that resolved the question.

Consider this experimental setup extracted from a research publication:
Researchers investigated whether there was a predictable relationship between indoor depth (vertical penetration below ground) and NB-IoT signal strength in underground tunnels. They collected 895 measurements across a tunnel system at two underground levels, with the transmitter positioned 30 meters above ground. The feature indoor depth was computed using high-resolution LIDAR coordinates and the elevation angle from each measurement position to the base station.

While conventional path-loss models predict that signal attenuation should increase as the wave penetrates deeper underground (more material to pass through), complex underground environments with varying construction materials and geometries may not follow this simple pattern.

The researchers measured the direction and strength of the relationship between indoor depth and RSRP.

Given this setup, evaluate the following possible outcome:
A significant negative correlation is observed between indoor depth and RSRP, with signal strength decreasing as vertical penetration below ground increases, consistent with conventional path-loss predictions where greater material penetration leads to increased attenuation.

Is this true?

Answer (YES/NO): NO